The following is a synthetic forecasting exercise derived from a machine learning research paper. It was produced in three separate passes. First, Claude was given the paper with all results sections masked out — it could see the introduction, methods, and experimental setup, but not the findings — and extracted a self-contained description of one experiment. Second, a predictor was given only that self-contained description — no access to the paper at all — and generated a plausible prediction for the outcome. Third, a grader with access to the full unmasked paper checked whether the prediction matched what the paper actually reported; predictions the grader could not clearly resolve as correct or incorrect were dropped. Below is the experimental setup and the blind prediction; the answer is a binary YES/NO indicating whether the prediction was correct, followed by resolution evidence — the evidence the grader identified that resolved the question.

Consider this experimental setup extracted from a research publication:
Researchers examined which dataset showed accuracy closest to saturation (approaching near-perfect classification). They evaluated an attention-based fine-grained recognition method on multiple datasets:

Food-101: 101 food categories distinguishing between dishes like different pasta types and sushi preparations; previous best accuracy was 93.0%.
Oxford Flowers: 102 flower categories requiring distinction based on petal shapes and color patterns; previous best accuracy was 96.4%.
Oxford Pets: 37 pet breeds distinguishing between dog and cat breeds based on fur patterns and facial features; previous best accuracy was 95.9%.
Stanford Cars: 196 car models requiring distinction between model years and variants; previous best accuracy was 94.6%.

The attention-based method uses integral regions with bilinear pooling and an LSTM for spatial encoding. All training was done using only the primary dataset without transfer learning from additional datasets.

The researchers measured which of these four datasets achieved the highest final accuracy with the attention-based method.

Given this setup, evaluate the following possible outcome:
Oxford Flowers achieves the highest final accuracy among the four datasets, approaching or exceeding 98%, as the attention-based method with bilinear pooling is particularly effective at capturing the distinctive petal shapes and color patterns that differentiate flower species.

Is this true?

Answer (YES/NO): NO